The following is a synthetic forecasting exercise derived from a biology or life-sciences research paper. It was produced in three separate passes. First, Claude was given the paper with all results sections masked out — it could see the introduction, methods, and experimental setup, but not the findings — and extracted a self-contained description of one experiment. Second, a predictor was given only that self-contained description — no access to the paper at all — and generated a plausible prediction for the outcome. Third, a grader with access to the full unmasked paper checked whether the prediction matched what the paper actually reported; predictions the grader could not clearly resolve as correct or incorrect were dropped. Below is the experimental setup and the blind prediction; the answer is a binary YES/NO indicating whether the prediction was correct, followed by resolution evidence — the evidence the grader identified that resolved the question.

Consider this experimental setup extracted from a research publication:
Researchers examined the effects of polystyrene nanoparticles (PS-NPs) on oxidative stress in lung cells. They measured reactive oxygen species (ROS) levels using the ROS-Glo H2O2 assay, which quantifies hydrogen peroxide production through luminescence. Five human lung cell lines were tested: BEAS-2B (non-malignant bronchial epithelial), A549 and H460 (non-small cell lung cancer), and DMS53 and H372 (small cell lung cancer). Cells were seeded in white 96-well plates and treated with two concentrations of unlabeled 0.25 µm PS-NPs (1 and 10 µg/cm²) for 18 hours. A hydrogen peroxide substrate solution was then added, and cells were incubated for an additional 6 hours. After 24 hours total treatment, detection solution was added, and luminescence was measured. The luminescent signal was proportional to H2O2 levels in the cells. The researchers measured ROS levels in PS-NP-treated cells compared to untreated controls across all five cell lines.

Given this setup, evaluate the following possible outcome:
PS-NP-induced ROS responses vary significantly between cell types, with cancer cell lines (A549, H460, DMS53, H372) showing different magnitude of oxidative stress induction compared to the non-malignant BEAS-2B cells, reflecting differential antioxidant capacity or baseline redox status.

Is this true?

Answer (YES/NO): NO